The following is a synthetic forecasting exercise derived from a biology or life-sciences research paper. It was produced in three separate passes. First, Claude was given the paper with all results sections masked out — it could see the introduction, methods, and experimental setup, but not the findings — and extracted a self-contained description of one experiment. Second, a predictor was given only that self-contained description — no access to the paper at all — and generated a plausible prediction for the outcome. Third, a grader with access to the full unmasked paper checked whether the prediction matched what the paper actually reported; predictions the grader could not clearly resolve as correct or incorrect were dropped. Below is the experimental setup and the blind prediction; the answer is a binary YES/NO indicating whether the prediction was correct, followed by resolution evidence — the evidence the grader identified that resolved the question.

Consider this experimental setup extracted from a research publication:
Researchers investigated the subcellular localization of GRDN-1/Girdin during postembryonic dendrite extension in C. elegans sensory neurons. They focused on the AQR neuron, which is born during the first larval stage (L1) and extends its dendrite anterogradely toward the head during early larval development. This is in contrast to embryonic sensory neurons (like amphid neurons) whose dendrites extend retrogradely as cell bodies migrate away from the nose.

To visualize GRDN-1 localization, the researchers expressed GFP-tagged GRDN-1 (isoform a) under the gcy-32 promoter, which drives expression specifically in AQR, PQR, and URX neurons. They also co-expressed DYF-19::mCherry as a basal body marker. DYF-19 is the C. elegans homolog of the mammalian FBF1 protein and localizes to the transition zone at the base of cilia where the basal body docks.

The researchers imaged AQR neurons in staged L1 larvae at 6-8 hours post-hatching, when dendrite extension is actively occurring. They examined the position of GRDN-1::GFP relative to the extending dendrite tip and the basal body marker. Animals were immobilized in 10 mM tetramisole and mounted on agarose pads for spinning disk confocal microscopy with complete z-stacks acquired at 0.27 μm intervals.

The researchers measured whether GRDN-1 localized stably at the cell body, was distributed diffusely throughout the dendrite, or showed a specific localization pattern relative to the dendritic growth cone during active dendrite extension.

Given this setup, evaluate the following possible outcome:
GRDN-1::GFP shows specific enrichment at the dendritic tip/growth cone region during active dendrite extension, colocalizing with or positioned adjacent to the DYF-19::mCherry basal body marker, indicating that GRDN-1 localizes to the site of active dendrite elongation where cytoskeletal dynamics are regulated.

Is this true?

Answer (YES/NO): YES